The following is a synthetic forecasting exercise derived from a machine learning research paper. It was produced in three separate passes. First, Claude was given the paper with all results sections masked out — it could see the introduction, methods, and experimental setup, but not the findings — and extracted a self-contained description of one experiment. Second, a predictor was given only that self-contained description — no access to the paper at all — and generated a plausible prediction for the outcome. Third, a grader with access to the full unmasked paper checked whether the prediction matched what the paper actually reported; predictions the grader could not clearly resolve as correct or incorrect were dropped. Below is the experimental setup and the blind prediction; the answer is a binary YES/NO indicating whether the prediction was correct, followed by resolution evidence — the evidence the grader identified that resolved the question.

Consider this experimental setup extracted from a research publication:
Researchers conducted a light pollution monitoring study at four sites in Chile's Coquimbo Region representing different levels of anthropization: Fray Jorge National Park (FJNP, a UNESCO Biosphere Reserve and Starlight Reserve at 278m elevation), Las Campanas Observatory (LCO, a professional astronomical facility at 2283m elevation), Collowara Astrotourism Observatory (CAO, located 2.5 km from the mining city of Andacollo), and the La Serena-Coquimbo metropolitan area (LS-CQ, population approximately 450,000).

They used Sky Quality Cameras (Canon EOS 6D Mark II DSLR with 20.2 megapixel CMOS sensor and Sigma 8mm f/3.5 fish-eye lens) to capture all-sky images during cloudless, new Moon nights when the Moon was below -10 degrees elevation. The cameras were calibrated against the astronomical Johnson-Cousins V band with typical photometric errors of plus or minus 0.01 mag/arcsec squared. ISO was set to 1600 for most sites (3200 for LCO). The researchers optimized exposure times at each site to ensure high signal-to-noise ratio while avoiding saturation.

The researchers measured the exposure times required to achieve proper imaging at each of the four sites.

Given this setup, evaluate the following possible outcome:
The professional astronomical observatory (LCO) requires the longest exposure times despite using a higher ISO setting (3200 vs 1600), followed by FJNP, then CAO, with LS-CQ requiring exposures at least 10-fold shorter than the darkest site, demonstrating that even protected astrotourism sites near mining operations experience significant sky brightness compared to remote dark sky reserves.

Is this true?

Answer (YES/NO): NO